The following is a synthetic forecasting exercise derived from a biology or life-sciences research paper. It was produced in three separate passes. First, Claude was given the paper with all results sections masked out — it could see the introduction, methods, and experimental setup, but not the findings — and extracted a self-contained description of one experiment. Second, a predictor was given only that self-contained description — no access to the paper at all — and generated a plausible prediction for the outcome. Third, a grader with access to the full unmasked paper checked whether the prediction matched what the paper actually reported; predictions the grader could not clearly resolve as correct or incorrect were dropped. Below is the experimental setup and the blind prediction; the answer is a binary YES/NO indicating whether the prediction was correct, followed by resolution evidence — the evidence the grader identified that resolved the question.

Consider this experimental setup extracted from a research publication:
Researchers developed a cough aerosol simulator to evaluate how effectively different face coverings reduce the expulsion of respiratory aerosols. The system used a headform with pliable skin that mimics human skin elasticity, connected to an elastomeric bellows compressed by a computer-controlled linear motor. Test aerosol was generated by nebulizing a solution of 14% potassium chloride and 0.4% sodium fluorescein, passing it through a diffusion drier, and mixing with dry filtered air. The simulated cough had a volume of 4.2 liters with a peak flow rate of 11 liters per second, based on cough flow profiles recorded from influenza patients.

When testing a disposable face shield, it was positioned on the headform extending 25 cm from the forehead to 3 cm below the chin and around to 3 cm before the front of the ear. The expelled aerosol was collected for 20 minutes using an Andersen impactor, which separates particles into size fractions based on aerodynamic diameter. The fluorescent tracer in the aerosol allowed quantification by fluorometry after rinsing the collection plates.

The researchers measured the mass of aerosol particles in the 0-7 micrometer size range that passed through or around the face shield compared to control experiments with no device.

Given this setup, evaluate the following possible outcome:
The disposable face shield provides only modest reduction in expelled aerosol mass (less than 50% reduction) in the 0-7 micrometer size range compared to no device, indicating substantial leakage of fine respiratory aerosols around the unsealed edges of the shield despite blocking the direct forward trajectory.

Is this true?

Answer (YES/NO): NO